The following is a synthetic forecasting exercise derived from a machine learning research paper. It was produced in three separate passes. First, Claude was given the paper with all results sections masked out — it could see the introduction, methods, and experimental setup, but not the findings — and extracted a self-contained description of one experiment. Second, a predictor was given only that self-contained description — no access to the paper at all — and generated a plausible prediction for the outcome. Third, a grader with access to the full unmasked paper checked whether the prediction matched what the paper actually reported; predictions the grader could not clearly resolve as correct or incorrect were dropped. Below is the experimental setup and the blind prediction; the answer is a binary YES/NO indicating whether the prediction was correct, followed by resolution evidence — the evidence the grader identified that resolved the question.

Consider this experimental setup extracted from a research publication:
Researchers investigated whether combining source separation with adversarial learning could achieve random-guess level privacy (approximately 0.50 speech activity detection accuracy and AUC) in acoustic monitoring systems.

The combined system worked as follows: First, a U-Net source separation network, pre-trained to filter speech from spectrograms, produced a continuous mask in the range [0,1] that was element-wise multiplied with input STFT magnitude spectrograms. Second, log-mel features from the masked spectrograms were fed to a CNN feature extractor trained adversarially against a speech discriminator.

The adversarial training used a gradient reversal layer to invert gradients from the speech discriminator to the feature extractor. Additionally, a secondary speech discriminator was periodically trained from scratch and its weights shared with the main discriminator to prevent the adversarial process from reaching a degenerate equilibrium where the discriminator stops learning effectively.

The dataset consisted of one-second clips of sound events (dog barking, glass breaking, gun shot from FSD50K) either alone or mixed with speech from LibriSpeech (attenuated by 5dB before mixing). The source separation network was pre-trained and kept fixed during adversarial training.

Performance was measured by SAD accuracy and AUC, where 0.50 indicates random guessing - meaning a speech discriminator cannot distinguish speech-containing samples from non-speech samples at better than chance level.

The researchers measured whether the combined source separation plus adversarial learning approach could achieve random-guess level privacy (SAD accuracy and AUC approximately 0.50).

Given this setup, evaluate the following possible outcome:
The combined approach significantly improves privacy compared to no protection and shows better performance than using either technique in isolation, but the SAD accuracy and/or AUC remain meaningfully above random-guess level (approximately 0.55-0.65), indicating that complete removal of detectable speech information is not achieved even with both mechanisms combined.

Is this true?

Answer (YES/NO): NO